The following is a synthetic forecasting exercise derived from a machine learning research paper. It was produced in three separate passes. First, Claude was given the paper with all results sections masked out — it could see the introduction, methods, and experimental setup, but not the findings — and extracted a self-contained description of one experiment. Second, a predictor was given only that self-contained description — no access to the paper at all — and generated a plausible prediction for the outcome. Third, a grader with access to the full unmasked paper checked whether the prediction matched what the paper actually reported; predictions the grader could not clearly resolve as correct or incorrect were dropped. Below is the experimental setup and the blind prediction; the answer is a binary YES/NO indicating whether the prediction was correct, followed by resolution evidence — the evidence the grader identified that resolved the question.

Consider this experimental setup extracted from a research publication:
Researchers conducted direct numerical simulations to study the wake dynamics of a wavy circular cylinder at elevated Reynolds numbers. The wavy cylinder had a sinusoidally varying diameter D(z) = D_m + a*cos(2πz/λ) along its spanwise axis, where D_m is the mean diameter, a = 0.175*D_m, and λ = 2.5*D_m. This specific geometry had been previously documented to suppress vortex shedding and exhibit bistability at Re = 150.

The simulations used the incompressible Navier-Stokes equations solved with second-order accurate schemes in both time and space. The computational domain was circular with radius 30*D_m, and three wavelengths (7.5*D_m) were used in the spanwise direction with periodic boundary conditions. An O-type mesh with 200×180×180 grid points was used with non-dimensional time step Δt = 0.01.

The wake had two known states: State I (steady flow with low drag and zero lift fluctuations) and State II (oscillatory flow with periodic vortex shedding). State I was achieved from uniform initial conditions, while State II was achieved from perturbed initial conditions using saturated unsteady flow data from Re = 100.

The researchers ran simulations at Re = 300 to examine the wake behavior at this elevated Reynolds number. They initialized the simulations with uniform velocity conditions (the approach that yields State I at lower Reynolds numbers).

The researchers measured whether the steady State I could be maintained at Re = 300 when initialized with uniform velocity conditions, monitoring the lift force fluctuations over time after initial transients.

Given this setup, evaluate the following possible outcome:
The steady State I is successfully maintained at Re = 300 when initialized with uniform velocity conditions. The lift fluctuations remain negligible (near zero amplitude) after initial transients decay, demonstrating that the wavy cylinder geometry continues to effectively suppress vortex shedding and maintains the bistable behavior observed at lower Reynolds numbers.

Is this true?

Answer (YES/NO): NO